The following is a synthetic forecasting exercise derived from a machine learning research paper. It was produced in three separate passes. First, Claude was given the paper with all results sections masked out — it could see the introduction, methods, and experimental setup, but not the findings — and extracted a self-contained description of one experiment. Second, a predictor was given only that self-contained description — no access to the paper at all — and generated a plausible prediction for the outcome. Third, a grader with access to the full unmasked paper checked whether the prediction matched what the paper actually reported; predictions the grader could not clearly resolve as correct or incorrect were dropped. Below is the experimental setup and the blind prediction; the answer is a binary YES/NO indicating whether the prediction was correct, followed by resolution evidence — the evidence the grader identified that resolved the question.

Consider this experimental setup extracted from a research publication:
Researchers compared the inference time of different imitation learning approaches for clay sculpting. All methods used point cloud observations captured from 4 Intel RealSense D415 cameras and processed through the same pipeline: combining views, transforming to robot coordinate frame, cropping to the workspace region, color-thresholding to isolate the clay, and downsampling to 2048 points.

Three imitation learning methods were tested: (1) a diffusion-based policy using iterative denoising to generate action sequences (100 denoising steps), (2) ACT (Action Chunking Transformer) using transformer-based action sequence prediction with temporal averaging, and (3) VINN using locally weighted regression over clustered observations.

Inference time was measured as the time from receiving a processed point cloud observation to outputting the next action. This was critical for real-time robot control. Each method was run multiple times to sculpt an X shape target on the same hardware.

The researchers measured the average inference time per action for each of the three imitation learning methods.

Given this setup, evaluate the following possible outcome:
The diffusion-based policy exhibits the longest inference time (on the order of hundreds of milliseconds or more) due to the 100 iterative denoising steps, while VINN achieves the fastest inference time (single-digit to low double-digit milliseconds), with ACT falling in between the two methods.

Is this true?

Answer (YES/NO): NO